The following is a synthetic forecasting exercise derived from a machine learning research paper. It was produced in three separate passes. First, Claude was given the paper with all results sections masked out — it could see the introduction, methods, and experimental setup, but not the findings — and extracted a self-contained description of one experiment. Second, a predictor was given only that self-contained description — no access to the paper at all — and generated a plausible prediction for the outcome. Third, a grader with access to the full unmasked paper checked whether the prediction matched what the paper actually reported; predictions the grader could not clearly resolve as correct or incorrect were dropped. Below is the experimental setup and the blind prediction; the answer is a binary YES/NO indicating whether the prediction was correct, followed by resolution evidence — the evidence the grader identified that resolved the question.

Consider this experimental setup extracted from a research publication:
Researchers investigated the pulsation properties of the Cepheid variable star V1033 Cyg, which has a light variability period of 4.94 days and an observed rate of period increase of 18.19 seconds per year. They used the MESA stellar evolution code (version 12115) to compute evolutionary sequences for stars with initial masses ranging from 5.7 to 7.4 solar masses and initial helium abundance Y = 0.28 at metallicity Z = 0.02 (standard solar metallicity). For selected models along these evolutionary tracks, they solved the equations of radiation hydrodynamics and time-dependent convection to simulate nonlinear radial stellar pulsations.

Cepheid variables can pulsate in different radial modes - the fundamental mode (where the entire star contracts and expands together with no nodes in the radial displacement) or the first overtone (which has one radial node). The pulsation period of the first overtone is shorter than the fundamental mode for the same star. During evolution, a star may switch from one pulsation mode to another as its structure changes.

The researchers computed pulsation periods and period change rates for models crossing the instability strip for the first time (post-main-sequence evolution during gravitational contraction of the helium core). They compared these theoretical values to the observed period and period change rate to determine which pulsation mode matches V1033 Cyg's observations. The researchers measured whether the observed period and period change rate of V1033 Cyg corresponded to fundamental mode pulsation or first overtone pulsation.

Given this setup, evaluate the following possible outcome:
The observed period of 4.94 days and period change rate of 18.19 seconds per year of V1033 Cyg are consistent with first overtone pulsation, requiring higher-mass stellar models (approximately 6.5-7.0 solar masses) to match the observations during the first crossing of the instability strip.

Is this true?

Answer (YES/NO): NO